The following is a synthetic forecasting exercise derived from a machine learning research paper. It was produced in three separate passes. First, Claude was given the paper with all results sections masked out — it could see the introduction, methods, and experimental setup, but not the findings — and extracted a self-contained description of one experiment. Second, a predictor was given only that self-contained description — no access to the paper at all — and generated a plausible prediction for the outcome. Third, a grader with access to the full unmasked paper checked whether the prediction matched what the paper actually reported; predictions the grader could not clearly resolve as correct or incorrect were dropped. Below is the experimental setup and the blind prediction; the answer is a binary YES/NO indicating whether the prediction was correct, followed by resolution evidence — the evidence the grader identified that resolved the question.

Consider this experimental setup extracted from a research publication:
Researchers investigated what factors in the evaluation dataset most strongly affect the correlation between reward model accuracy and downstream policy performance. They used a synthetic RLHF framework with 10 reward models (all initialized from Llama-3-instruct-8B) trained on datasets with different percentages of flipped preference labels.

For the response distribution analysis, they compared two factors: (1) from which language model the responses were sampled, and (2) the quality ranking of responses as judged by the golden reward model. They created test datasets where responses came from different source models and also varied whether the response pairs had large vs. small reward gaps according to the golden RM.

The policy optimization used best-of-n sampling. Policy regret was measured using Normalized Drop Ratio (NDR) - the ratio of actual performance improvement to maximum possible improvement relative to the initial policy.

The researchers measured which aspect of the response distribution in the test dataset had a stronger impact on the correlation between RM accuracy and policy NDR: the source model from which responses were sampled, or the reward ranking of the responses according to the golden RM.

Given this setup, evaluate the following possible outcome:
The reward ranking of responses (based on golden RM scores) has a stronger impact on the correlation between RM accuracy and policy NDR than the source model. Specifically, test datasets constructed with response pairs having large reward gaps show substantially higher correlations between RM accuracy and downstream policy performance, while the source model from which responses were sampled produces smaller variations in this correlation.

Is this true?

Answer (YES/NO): NO